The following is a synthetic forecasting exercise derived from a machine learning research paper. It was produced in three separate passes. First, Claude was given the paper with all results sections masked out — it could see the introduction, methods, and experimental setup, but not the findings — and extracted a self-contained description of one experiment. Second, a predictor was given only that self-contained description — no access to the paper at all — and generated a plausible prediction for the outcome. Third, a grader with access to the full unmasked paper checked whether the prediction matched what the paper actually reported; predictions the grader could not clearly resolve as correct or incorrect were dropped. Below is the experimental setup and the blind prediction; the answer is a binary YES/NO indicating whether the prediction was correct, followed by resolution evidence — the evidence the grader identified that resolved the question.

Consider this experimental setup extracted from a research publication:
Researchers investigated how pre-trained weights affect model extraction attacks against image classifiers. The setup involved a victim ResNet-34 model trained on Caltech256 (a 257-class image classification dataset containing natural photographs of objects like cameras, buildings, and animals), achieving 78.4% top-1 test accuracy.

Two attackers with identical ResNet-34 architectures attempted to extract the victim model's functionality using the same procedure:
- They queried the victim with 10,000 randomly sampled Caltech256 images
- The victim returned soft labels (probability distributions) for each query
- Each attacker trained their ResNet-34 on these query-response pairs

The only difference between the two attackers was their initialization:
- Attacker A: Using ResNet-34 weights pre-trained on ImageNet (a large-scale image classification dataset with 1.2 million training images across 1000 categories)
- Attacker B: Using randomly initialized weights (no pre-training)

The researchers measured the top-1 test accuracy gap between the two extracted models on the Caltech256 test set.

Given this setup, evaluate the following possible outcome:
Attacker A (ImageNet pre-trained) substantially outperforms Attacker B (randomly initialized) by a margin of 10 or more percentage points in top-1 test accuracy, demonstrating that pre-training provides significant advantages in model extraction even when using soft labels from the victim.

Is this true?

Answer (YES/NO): YES